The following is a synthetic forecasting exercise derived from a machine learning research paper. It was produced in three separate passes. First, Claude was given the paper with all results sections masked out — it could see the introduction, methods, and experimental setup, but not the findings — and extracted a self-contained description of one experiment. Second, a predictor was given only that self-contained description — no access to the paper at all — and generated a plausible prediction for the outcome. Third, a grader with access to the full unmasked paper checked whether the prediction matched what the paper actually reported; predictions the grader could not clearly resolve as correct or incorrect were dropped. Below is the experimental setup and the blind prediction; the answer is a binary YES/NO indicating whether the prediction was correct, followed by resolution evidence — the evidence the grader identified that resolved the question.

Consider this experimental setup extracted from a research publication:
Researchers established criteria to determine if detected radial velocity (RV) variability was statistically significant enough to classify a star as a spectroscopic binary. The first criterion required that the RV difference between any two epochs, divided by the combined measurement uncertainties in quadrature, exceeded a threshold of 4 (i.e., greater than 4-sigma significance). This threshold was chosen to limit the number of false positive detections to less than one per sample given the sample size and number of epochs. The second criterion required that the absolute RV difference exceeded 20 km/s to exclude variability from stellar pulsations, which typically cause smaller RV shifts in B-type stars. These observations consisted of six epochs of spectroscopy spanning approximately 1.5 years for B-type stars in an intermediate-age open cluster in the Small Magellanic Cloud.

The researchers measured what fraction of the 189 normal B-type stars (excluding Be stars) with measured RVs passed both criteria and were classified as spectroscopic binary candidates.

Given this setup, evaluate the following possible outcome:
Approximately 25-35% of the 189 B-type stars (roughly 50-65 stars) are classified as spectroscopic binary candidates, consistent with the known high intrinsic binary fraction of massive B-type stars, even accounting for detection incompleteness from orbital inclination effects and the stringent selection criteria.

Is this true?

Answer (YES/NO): NO